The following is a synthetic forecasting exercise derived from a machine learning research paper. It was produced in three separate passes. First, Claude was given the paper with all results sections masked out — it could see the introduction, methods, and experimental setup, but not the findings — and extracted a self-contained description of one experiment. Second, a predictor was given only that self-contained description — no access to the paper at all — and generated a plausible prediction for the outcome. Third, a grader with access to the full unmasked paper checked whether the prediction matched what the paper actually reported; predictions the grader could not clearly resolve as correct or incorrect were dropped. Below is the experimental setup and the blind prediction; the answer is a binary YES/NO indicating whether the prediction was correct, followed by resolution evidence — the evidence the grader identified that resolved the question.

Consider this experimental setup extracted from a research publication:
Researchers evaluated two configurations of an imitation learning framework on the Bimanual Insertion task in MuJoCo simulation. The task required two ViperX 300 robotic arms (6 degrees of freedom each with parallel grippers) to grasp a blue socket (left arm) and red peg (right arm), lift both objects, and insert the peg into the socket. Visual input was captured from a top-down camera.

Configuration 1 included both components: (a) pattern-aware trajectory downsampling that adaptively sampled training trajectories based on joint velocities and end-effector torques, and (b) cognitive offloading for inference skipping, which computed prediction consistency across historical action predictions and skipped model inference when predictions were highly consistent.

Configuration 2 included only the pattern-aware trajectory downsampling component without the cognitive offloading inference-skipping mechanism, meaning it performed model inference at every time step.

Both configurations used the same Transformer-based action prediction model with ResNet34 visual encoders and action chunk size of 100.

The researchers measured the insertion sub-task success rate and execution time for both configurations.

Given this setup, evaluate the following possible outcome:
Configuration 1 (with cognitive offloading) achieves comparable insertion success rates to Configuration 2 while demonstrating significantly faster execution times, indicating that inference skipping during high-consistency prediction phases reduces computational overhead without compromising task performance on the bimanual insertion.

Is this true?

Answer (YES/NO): NO